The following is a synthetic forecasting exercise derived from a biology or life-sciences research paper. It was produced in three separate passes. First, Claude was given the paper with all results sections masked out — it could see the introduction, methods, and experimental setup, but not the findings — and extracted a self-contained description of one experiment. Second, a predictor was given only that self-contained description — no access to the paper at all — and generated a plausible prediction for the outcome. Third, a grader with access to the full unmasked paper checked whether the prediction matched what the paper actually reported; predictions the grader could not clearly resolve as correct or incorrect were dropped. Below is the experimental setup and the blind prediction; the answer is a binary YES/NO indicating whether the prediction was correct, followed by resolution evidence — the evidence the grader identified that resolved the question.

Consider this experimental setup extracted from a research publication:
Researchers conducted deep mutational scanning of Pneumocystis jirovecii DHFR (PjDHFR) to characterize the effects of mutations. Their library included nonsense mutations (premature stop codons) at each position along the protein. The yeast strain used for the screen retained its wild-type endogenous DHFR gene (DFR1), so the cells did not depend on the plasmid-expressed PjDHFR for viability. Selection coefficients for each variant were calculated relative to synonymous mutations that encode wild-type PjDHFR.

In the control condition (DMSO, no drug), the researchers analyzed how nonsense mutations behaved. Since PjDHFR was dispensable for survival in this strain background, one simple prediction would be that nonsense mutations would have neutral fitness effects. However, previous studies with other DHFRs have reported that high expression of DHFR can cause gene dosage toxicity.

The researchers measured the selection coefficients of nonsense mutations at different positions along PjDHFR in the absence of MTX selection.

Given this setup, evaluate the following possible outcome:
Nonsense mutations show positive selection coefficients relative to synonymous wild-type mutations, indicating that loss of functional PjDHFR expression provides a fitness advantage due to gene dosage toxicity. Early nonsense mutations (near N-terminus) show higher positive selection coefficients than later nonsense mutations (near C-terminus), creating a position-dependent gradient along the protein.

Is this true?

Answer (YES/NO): YES